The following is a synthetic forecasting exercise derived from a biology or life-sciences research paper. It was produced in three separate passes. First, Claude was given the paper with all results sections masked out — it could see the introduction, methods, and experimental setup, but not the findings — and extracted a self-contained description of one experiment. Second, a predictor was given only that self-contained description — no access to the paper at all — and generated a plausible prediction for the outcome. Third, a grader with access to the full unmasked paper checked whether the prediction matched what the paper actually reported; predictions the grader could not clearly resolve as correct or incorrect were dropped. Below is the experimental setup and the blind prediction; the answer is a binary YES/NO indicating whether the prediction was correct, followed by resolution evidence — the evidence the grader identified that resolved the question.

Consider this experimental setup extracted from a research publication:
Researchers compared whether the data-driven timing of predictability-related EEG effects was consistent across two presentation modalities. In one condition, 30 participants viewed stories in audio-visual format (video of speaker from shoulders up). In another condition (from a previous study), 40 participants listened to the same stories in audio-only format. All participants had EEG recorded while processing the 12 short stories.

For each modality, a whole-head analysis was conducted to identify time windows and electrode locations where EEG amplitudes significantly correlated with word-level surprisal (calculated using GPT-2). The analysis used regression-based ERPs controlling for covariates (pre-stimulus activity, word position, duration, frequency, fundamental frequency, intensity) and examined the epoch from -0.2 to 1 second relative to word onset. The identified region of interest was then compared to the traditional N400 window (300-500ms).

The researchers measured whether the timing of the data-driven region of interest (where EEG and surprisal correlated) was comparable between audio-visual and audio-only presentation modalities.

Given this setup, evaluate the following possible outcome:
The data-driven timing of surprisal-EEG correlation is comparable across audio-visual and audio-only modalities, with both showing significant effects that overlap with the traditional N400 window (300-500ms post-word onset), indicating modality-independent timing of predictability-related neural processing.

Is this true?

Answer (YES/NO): NO